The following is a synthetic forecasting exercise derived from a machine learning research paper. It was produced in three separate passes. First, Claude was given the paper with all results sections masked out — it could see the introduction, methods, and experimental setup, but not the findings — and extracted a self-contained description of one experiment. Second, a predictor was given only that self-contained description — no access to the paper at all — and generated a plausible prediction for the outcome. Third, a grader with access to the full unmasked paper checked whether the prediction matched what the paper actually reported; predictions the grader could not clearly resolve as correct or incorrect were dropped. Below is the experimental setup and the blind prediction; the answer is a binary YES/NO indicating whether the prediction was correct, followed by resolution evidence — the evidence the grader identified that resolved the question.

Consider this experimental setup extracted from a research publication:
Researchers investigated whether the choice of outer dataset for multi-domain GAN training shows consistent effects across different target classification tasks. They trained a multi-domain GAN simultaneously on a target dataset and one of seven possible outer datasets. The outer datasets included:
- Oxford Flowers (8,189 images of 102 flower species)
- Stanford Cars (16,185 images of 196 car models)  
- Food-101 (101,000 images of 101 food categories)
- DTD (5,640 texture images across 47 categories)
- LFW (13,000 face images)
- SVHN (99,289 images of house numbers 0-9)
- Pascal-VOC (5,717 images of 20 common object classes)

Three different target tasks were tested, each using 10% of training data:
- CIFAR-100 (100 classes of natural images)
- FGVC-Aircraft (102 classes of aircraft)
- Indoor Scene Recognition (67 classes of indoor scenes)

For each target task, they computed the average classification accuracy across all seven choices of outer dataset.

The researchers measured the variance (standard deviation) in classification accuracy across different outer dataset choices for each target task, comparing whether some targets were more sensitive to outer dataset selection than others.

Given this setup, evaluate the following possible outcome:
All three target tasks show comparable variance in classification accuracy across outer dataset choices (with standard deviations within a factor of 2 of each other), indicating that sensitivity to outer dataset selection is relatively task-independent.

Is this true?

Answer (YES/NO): YES